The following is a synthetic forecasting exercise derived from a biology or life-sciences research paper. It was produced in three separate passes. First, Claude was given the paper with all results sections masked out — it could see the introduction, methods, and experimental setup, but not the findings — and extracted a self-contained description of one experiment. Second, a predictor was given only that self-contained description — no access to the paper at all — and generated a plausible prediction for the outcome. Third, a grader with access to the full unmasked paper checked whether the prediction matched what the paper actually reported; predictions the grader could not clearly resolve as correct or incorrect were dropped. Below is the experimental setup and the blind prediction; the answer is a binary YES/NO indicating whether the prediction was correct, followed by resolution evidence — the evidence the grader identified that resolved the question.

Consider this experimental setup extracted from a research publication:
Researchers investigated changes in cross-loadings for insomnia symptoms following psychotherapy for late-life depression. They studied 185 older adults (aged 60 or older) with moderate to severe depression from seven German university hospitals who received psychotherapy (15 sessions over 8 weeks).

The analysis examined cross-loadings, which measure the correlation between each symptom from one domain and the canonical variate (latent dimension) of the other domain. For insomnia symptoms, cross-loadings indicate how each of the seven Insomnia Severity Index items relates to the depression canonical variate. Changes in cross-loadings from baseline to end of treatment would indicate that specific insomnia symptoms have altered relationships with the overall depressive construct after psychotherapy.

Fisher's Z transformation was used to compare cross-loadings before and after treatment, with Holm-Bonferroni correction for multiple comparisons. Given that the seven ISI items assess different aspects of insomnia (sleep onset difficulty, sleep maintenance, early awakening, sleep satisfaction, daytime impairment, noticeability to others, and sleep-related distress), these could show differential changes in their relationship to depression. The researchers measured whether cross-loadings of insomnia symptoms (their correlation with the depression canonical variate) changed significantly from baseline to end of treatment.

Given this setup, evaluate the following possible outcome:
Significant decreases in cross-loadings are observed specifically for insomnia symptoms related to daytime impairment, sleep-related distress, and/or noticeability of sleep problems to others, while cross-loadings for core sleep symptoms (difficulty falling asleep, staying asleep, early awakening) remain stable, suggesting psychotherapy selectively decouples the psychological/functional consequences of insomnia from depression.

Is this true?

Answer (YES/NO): NO